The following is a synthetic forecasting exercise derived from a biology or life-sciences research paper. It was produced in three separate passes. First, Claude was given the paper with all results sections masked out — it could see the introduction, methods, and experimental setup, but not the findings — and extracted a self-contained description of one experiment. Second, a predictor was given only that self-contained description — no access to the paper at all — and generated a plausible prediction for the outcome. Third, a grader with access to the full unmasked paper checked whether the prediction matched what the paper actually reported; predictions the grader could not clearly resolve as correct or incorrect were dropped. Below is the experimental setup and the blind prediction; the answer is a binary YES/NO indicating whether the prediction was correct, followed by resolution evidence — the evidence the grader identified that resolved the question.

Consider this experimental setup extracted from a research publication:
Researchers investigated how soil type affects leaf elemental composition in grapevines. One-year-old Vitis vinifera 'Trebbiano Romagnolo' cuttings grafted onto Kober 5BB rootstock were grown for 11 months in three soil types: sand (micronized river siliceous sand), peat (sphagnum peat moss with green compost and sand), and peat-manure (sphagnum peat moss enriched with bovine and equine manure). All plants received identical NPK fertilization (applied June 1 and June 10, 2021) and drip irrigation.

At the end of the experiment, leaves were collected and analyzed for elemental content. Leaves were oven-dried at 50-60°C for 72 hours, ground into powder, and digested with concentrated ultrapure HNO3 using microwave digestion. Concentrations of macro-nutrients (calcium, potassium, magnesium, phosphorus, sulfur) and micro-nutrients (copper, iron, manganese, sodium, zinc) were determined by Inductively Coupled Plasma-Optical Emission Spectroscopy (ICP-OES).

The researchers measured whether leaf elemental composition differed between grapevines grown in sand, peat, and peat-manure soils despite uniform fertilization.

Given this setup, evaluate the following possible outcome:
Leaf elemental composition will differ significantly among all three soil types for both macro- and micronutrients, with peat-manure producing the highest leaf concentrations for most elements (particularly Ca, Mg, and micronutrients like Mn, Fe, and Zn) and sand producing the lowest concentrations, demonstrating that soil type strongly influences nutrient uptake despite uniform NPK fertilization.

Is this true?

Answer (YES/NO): NO